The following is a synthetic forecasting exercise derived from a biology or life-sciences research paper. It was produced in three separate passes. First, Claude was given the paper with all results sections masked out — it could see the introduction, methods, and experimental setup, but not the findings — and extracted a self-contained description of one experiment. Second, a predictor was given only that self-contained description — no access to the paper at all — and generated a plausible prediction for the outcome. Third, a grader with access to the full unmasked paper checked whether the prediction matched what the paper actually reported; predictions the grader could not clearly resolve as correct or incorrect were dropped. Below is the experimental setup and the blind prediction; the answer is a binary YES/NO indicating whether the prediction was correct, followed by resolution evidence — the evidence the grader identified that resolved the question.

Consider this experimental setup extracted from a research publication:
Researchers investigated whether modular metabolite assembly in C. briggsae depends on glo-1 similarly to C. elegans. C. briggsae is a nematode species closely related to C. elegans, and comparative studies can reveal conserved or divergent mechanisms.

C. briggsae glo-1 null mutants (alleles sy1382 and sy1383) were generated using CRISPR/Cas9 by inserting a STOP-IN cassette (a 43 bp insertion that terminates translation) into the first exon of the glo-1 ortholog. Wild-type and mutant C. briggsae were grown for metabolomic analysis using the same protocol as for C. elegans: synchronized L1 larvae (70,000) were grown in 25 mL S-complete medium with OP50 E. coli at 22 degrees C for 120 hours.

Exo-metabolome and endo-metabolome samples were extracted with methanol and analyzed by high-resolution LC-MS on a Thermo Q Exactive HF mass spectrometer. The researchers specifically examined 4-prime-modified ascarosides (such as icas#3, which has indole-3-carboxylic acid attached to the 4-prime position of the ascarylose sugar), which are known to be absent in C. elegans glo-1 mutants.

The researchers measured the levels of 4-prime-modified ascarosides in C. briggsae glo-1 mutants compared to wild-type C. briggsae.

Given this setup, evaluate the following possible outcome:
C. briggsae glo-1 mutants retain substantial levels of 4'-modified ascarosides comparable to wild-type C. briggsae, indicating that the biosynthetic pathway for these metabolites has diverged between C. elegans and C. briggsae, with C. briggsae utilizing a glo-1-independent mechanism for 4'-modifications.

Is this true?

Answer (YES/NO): NO